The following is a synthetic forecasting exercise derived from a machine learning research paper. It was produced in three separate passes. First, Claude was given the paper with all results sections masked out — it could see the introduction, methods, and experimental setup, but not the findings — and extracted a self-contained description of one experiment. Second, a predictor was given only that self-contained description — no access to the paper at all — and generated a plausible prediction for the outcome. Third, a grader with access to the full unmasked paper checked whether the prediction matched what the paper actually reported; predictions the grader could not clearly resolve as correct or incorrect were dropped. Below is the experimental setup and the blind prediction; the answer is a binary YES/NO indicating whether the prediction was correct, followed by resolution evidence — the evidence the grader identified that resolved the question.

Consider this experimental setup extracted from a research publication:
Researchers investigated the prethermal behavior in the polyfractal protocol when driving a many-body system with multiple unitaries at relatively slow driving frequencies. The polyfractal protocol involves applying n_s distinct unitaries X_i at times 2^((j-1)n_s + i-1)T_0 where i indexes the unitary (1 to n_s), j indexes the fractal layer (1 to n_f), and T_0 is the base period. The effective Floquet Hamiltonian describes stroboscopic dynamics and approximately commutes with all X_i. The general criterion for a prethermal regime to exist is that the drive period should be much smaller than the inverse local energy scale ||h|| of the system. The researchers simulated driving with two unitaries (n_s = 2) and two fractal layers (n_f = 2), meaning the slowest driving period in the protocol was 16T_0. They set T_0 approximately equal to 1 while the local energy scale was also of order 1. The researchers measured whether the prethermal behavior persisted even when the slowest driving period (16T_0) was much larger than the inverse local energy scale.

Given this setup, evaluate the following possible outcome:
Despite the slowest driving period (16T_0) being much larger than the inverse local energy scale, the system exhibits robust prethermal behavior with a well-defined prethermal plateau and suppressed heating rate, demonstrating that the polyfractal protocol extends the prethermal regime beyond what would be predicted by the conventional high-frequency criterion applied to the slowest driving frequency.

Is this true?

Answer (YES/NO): YES